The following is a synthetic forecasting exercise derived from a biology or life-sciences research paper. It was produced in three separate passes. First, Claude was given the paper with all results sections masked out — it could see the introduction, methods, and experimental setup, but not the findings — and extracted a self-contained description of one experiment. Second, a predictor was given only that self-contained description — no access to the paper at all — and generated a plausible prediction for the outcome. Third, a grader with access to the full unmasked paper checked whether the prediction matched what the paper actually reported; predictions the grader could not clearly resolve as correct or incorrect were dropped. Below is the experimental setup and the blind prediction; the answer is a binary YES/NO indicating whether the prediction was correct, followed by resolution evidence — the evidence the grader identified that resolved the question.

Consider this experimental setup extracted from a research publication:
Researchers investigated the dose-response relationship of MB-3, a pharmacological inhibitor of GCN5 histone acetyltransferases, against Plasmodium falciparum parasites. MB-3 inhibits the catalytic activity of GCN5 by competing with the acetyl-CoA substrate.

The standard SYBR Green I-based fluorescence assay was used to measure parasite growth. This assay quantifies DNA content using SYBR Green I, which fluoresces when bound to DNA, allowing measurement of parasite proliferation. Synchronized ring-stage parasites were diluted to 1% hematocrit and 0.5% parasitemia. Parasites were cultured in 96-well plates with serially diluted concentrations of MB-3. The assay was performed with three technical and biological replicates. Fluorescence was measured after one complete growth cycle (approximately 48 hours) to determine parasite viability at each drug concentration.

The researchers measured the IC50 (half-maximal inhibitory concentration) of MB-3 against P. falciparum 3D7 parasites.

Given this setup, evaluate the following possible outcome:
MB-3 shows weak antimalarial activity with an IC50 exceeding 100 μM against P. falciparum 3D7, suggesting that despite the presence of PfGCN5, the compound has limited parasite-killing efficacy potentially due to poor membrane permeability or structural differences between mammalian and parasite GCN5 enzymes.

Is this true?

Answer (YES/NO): NO